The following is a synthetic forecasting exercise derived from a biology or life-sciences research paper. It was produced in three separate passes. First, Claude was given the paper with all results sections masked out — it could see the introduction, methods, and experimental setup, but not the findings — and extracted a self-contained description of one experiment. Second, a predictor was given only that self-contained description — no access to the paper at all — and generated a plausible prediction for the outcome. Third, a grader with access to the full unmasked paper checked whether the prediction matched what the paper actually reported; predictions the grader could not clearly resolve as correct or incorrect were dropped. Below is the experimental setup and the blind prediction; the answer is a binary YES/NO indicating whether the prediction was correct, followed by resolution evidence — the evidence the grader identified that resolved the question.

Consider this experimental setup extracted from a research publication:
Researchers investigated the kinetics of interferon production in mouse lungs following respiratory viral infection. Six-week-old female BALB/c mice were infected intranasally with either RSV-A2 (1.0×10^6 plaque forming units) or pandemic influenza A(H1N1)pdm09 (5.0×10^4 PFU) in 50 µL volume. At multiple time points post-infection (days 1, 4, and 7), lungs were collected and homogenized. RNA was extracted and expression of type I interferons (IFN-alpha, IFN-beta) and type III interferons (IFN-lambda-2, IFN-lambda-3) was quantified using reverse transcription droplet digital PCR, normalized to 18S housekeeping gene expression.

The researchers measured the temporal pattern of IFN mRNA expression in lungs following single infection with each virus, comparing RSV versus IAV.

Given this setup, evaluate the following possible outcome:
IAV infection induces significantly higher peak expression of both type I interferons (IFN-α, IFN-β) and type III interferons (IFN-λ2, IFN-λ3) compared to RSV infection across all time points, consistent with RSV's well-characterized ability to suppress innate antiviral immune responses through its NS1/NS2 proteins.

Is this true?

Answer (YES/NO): NO